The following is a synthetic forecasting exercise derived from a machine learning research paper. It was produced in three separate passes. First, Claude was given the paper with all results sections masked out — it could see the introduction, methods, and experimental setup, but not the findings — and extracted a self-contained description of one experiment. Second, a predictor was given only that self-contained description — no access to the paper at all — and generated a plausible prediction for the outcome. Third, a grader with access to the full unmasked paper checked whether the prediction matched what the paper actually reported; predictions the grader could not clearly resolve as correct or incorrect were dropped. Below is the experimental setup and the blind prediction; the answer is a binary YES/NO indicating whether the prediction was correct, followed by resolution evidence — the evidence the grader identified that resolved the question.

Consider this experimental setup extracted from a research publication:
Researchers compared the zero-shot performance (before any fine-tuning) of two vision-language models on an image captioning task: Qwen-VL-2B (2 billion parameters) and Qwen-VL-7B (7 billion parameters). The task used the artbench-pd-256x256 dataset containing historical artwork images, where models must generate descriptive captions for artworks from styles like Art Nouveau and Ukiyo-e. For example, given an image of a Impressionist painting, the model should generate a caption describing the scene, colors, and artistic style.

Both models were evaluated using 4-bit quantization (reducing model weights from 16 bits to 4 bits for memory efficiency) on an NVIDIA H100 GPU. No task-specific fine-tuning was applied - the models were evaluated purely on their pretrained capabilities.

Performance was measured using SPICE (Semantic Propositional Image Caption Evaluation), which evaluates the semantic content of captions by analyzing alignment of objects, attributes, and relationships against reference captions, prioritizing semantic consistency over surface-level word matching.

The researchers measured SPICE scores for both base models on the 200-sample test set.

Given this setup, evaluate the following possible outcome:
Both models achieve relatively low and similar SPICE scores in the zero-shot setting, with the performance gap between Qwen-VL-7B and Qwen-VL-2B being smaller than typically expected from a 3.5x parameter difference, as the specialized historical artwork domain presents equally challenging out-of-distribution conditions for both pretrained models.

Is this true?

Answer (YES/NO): NO